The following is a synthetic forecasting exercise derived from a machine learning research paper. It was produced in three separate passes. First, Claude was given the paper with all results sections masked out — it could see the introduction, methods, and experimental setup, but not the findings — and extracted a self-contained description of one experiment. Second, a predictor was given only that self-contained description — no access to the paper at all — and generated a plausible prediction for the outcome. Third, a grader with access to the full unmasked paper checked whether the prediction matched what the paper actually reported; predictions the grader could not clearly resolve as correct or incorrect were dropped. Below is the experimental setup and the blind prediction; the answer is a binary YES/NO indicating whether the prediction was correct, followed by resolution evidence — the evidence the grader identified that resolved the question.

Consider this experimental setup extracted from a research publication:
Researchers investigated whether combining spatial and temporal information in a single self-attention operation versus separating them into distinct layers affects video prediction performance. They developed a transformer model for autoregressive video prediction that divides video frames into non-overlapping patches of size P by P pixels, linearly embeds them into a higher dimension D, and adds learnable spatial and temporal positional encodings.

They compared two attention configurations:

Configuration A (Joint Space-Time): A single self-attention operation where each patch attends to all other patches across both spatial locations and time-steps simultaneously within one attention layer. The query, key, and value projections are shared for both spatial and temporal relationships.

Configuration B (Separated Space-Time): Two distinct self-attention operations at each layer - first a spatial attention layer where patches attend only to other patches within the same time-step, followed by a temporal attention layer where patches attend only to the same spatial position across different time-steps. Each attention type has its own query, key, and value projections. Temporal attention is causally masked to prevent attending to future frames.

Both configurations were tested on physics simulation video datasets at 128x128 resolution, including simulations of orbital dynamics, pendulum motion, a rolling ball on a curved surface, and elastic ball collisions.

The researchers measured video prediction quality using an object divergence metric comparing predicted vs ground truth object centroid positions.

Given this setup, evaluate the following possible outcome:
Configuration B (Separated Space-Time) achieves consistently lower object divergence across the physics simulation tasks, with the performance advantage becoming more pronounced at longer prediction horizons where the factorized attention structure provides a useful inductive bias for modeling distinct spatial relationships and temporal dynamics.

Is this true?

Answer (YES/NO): NO